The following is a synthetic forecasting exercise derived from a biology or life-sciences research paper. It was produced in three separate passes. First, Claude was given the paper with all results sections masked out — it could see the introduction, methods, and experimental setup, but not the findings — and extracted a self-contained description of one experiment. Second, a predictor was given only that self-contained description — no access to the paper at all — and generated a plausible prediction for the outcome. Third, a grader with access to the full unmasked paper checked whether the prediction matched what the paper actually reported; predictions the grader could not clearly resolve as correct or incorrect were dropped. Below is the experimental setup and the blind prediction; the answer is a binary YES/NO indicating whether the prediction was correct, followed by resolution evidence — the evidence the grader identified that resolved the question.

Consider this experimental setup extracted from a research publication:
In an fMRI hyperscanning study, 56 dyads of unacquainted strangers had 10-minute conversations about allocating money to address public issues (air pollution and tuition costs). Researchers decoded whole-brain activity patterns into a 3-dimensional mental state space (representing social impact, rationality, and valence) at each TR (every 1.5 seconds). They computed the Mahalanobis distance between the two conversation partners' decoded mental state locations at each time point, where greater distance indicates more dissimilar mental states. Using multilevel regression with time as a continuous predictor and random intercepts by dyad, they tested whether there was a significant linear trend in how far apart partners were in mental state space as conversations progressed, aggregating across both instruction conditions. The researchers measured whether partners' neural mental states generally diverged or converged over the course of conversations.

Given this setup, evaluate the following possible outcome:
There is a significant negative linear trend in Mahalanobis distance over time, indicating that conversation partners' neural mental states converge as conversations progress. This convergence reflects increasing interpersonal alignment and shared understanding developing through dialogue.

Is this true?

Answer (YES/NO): NO